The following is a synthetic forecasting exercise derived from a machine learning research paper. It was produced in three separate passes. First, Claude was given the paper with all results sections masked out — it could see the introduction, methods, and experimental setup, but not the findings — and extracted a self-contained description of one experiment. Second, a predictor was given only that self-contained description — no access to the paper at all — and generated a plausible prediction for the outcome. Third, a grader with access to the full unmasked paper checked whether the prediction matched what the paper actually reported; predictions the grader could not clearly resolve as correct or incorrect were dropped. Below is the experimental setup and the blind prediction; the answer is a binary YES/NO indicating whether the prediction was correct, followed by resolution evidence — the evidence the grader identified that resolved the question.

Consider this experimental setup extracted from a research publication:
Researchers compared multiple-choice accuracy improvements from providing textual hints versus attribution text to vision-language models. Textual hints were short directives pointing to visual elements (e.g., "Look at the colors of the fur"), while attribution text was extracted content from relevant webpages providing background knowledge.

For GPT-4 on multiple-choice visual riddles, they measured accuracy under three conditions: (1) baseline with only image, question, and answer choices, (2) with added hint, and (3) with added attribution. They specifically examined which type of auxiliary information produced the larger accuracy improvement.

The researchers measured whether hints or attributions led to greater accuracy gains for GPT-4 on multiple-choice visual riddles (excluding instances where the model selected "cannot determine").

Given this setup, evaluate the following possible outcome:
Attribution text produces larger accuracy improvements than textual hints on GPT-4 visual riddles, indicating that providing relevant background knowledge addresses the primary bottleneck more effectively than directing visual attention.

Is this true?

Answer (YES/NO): YES